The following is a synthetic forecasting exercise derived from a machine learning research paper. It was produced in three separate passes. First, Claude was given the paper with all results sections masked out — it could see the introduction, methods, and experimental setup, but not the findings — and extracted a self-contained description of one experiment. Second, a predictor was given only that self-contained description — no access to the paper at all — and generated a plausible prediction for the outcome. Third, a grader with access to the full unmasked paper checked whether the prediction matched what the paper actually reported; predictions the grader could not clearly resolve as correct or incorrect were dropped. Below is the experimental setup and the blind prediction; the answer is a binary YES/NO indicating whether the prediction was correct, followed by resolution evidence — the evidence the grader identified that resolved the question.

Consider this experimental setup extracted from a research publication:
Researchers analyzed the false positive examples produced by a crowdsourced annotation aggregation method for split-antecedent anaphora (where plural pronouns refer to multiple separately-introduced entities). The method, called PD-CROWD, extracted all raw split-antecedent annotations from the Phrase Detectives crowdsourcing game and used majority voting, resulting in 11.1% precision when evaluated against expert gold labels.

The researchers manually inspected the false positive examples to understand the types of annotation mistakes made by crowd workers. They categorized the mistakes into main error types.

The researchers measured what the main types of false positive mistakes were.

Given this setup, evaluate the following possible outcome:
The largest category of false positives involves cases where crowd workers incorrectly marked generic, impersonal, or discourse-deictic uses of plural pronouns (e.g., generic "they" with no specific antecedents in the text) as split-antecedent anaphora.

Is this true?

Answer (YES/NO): NO